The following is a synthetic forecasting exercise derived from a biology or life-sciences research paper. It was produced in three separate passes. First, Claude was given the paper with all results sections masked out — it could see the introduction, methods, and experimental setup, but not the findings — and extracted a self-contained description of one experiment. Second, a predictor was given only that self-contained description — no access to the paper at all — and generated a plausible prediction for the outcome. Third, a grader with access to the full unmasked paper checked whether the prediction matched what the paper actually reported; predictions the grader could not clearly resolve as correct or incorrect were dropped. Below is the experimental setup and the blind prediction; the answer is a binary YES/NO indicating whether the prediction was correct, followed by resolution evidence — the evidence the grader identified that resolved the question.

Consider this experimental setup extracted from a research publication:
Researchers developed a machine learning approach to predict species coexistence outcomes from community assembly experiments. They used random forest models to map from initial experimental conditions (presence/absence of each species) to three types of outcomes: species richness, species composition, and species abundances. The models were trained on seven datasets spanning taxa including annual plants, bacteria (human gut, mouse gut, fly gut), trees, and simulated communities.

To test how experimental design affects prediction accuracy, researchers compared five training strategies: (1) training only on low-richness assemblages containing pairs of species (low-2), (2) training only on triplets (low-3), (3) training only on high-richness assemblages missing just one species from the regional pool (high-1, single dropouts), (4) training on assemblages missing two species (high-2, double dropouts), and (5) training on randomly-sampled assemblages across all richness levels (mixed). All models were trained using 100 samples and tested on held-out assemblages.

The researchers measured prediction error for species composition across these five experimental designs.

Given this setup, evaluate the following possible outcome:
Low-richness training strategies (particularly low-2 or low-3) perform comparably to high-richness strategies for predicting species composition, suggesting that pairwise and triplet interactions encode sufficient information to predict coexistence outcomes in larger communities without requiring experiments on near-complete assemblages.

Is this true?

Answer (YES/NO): NO